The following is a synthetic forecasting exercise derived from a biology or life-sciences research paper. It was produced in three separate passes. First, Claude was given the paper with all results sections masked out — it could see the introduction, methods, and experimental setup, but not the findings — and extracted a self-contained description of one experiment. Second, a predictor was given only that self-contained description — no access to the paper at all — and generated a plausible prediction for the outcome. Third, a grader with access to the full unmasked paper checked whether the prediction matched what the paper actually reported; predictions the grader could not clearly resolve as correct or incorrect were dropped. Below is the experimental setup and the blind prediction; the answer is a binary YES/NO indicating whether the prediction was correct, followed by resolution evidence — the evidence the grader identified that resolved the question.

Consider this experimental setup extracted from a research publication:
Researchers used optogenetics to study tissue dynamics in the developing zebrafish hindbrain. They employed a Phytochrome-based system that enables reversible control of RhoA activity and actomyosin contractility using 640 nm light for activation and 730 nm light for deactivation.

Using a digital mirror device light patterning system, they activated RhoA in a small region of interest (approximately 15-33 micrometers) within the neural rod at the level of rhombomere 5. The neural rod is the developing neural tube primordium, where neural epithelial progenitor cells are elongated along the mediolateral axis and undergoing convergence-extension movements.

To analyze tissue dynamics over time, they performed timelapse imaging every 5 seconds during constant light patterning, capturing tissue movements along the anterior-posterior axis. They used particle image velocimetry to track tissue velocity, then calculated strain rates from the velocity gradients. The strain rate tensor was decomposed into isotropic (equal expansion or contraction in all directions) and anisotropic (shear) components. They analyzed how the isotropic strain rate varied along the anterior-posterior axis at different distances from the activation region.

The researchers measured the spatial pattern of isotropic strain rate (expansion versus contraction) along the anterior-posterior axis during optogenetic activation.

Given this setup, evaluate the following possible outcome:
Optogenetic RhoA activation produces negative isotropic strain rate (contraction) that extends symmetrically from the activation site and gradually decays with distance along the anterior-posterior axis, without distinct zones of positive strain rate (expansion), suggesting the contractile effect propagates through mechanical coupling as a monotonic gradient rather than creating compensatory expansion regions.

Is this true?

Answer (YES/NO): NO